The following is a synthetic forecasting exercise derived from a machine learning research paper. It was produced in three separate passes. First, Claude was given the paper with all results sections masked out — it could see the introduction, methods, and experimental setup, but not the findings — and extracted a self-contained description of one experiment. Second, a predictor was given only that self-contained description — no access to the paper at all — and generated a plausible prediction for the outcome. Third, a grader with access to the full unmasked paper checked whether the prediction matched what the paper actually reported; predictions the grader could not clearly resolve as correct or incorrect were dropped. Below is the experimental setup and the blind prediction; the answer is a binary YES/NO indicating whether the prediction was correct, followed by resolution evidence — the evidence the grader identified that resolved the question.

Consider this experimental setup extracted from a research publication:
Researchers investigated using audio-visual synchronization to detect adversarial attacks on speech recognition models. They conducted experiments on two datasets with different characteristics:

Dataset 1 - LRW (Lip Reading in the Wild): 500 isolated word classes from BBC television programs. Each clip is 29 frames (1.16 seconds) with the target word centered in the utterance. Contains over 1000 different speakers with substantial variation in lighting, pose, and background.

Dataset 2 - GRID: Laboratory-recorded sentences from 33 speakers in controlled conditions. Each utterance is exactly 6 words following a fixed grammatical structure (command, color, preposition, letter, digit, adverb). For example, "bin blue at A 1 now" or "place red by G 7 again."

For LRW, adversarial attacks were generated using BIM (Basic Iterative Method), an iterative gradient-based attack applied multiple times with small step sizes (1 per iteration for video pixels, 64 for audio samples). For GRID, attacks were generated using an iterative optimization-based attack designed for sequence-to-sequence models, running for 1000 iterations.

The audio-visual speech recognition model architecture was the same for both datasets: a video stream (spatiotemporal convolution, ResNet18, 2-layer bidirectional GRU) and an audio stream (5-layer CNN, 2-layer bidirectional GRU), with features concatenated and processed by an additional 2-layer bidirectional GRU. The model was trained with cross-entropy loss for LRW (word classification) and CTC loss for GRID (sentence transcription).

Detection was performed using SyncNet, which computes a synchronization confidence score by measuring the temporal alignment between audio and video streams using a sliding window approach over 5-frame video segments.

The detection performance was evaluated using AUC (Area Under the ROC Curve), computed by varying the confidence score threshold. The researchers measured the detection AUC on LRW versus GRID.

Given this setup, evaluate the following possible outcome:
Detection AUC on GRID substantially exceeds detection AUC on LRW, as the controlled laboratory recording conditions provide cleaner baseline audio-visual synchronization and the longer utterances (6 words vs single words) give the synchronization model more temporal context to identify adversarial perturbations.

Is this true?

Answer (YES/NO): NO